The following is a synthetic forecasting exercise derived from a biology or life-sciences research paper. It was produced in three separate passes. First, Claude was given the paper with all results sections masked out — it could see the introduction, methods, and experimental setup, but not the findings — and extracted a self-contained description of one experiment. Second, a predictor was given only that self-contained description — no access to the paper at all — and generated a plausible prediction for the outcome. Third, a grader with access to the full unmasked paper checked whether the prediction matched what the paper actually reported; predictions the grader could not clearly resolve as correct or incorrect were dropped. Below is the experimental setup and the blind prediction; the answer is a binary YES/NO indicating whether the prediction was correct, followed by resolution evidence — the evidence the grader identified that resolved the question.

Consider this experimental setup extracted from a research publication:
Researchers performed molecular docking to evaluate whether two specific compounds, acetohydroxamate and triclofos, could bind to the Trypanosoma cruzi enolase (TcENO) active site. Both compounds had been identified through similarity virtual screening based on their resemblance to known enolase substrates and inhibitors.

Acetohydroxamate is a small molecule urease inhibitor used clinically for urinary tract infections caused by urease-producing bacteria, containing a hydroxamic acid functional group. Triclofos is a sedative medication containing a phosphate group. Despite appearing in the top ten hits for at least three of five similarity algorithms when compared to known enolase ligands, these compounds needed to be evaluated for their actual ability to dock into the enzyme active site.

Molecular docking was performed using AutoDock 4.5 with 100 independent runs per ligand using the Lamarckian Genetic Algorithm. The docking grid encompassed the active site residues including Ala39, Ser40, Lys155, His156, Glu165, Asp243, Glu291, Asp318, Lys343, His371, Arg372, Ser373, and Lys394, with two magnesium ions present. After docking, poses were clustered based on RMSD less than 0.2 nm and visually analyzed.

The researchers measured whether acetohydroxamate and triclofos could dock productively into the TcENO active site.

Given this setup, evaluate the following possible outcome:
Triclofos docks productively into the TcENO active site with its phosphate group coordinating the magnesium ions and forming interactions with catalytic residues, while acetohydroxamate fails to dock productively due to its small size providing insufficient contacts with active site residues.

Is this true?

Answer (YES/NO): NO